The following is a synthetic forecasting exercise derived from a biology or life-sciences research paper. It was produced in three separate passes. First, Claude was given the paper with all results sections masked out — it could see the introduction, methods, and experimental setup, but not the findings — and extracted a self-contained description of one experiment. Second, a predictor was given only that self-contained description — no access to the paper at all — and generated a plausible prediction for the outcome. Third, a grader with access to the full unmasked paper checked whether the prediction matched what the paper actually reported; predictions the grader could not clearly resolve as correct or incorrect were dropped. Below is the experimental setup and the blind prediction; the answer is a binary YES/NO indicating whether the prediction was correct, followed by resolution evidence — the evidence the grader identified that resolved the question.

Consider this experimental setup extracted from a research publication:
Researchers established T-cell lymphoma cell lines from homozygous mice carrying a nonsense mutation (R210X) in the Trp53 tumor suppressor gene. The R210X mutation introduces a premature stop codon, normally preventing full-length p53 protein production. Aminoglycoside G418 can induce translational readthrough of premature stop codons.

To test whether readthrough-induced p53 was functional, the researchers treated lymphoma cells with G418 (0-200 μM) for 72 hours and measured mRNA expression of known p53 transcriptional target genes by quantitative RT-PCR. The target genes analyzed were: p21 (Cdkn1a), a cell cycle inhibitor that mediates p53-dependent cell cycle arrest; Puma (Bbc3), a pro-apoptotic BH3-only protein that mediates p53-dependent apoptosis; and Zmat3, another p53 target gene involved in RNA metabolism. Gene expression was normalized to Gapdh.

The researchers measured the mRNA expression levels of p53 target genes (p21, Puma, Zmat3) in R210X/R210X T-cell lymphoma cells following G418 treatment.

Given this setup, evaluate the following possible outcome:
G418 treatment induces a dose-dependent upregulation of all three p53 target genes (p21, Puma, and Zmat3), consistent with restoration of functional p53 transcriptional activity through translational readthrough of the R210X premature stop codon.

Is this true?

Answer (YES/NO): NO